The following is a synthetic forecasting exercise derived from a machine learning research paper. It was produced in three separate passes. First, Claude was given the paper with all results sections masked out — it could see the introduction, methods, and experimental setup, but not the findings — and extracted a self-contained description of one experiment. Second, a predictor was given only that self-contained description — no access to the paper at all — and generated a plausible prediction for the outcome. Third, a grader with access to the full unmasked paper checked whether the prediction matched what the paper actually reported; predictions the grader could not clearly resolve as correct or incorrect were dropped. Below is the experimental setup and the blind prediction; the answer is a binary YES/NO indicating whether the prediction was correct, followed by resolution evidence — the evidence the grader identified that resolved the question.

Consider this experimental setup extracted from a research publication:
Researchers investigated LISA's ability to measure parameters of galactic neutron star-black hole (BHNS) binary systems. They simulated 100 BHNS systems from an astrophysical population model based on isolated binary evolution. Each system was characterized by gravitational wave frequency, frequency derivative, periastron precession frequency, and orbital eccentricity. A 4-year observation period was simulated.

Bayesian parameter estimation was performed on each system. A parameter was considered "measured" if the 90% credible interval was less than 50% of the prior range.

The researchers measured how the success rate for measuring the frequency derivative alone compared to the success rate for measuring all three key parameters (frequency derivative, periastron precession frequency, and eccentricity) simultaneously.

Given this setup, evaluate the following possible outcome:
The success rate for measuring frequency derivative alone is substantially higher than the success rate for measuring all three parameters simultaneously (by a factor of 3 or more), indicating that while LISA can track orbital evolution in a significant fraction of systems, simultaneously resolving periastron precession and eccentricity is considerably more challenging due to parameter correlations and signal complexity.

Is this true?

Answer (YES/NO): YES